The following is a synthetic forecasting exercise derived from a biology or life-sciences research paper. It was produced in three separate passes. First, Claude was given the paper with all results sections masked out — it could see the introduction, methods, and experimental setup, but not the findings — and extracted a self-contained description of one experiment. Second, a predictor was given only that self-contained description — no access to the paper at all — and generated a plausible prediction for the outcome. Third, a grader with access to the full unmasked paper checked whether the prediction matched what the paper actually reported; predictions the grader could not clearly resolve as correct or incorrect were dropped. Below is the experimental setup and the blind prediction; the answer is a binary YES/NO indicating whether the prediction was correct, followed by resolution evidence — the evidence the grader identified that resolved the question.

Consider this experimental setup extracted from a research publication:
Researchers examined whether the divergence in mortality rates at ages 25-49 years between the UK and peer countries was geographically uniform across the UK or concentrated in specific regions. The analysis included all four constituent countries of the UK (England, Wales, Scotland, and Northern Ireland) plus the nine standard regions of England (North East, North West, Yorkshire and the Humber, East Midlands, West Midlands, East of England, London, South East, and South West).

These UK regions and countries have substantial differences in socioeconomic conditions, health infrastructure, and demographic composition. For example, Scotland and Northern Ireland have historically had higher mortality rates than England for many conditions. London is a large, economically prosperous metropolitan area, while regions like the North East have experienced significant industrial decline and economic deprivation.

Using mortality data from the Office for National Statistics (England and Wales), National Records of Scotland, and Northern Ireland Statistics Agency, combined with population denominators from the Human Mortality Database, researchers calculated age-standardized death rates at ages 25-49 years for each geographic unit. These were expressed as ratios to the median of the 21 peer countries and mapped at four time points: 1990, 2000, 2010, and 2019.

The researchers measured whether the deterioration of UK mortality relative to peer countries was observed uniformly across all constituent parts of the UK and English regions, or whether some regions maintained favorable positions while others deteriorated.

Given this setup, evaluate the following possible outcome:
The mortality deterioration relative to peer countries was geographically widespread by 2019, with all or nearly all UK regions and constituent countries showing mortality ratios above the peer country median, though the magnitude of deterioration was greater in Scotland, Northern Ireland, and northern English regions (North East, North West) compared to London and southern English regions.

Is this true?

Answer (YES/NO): YES